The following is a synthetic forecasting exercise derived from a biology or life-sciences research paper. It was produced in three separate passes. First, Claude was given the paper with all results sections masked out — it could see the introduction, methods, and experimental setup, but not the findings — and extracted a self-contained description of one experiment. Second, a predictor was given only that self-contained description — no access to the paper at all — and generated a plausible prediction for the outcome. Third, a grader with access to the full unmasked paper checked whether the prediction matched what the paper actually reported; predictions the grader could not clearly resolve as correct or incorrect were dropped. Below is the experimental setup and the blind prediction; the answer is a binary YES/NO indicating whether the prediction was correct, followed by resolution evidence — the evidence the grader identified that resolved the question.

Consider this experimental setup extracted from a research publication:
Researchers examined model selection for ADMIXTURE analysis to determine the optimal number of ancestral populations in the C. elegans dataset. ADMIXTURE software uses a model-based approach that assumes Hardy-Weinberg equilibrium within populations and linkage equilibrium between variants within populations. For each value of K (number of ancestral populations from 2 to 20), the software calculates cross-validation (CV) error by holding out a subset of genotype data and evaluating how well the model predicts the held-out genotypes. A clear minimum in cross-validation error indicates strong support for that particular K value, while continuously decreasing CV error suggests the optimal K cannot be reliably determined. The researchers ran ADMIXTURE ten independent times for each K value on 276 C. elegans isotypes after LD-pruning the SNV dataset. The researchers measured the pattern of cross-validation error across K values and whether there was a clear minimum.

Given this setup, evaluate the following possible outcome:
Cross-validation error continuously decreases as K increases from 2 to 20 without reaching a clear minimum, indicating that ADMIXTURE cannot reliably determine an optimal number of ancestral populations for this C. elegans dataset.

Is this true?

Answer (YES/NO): NO